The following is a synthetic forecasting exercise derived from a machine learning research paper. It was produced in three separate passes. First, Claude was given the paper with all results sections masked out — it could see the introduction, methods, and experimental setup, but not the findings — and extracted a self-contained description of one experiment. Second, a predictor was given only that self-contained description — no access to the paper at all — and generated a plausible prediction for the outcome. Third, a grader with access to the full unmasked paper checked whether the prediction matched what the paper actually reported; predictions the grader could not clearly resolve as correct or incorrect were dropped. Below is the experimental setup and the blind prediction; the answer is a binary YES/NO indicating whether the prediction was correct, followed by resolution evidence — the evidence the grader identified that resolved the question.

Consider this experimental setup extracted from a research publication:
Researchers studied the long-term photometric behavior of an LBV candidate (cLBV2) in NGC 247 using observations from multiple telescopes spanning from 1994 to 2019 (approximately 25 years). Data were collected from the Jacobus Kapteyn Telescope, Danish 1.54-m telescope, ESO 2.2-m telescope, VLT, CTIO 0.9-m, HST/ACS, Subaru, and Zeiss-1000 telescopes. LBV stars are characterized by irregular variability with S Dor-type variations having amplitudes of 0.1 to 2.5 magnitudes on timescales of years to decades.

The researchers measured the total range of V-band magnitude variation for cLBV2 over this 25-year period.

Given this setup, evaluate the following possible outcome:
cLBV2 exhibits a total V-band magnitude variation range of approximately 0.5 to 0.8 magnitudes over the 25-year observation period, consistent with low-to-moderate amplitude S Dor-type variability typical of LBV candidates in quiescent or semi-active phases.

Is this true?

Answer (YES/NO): NO